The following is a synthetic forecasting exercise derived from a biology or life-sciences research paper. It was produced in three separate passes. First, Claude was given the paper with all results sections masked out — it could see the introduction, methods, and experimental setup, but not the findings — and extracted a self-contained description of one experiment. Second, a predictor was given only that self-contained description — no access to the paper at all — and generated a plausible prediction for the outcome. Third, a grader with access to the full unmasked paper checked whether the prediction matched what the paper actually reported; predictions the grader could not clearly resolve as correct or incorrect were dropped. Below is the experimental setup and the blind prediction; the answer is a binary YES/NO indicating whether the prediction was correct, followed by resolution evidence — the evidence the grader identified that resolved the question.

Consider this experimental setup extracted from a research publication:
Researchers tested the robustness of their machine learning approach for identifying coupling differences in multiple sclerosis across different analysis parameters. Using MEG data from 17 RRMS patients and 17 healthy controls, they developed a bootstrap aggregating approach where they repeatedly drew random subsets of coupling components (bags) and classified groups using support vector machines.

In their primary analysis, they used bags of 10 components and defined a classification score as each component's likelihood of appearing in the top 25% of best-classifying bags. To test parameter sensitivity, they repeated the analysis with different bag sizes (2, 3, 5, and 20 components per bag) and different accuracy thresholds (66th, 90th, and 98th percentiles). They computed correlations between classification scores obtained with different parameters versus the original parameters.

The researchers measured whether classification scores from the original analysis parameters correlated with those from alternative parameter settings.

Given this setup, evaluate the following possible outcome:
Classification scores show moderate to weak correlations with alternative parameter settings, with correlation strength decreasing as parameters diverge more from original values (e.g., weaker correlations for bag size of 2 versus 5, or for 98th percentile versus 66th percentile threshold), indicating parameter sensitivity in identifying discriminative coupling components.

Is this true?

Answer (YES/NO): NO